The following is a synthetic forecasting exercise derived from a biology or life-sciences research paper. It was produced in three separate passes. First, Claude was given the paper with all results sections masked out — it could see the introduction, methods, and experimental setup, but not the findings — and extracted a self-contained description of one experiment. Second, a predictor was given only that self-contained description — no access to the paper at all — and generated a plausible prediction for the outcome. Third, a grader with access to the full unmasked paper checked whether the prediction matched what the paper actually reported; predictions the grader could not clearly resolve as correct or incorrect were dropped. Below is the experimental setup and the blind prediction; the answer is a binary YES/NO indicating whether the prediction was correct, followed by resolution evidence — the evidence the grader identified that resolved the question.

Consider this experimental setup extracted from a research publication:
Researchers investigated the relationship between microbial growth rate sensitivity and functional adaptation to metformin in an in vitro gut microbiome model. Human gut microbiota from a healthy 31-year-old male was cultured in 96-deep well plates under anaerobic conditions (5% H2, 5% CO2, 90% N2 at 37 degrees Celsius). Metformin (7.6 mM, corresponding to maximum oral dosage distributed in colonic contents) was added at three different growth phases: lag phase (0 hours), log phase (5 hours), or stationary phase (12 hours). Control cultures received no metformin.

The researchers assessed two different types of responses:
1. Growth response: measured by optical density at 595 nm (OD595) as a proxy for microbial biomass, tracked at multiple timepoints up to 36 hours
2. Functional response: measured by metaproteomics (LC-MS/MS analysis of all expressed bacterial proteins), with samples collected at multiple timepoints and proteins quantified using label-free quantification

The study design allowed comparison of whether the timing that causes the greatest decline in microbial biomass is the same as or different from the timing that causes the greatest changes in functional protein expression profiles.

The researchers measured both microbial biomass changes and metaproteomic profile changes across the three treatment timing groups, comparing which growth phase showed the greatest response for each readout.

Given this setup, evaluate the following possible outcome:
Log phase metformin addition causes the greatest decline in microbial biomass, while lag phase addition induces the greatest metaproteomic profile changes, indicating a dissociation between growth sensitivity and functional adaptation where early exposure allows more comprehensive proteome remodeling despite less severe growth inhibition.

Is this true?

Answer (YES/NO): YES